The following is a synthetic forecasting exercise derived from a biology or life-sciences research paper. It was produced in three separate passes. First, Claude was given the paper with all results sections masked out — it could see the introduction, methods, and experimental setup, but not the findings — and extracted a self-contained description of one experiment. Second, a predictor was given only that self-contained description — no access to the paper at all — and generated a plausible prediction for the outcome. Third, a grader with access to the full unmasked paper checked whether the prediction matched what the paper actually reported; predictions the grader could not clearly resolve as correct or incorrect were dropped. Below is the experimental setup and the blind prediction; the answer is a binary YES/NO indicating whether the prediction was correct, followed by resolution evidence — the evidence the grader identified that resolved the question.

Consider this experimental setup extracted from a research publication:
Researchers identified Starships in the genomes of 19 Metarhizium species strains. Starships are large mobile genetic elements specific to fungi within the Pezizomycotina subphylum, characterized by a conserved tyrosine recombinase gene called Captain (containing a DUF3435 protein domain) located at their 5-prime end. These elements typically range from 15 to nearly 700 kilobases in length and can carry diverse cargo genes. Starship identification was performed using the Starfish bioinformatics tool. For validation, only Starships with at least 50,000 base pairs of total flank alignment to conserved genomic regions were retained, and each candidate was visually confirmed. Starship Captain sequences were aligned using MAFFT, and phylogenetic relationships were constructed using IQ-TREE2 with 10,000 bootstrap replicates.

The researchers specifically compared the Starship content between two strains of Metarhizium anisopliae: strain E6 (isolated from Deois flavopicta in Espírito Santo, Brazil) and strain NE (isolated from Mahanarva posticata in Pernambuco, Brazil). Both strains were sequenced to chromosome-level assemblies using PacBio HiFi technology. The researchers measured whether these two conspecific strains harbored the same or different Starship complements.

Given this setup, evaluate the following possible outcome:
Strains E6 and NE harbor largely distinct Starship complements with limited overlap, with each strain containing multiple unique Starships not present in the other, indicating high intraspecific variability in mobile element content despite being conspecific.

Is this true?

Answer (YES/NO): NO